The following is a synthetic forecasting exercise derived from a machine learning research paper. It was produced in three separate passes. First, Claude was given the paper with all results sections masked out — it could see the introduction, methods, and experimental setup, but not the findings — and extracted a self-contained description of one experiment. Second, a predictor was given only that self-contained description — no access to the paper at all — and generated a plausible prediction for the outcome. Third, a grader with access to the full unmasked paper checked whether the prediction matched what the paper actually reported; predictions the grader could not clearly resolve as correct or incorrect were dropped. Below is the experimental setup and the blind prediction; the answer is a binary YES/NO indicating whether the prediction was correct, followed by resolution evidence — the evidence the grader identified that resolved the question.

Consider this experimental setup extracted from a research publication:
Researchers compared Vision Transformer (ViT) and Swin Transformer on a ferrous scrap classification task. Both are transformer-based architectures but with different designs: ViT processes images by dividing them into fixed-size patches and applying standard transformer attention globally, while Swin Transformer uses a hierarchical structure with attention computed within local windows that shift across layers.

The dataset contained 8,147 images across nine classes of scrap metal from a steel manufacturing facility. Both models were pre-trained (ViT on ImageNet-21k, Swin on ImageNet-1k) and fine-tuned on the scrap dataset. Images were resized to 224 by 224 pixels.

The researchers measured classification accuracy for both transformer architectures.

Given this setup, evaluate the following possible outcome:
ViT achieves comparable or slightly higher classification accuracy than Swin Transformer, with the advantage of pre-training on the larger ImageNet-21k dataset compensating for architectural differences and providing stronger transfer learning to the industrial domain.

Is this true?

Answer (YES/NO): NO